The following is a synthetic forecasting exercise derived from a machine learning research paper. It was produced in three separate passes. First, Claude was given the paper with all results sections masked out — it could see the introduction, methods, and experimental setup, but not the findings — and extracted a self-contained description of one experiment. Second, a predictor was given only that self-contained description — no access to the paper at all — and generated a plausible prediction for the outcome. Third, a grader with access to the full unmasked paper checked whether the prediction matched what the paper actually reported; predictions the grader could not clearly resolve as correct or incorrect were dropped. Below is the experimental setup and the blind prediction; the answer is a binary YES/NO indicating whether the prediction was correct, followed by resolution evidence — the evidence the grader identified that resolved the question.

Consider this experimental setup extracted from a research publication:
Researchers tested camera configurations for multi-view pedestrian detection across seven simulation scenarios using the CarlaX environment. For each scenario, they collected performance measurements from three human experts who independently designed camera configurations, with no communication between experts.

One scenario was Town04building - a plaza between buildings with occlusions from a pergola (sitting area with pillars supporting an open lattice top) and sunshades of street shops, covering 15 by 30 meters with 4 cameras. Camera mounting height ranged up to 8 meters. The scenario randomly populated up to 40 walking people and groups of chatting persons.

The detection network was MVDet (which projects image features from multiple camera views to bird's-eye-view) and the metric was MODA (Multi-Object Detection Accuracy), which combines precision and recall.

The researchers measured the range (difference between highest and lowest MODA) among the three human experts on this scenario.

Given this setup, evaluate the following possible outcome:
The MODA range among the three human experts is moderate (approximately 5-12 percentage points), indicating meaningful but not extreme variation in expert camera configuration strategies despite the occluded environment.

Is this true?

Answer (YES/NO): NO